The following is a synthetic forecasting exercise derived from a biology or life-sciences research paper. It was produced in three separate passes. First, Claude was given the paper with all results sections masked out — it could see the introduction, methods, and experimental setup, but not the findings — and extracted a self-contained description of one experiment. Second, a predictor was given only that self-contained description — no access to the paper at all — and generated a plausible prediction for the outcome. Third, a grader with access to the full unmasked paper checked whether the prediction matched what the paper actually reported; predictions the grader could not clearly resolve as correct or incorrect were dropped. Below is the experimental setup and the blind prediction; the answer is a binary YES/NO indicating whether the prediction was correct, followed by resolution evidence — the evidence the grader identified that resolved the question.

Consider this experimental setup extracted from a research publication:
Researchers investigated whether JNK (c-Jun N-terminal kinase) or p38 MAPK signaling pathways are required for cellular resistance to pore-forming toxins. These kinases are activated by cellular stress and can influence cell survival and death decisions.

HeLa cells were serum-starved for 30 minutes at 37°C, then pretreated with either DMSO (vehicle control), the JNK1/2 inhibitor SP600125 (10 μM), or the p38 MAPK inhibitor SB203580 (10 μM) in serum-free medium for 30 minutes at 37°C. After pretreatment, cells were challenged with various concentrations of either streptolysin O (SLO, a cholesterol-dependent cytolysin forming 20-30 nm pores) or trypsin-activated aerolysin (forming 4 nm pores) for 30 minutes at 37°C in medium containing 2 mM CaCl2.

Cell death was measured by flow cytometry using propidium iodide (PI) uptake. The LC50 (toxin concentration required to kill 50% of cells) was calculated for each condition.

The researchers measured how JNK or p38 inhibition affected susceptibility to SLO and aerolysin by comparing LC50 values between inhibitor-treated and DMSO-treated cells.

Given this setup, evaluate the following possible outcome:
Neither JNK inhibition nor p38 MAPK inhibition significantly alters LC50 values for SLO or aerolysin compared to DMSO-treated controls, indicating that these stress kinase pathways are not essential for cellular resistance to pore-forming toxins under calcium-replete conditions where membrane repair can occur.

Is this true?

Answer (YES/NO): YES